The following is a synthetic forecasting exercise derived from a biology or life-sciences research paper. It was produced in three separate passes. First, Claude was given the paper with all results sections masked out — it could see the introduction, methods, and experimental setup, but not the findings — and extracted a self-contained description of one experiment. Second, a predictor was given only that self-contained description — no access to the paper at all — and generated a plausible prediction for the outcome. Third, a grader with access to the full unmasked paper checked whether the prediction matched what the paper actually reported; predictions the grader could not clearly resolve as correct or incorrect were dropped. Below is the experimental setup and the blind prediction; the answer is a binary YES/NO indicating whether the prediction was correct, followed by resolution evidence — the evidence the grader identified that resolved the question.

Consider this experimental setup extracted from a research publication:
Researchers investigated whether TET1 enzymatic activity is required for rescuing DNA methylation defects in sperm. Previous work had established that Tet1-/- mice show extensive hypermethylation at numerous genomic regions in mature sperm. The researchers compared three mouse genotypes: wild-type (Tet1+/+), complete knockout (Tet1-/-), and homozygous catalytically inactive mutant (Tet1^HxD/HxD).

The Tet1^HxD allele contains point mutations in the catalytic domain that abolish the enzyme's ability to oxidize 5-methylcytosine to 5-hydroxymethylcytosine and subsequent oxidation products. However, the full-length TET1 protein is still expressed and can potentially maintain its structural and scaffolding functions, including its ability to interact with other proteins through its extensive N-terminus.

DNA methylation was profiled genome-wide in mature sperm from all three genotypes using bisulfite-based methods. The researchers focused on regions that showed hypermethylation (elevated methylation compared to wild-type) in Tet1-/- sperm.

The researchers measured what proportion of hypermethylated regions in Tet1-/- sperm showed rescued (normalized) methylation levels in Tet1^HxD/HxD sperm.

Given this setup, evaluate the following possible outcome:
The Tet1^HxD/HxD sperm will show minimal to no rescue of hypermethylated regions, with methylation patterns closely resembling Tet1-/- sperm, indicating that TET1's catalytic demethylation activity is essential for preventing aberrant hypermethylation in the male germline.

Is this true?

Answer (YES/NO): NO